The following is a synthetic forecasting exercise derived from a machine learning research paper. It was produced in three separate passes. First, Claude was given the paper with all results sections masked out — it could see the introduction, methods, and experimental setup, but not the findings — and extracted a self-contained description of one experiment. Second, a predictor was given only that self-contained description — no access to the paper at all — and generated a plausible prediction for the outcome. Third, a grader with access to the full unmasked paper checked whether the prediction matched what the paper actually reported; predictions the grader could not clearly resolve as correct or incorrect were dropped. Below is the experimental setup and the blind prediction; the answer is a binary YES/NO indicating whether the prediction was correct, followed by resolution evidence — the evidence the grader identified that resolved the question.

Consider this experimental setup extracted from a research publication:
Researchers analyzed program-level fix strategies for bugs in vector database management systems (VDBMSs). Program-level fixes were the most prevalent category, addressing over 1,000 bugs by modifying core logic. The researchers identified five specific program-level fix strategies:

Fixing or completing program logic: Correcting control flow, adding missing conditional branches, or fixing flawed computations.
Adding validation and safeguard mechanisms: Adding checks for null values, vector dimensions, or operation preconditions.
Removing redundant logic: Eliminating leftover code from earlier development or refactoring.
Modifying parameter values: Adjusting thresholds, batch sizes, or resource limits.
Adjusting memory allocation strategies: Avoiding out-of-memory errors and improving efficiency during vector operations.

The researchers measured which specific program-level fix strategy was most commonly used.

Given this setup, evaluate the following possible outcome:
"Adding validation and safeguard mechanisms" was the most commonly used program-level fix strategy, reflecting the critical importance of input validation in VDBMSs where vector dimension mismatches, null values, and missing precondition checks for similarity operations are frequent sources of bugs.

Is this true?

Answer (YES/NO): NO